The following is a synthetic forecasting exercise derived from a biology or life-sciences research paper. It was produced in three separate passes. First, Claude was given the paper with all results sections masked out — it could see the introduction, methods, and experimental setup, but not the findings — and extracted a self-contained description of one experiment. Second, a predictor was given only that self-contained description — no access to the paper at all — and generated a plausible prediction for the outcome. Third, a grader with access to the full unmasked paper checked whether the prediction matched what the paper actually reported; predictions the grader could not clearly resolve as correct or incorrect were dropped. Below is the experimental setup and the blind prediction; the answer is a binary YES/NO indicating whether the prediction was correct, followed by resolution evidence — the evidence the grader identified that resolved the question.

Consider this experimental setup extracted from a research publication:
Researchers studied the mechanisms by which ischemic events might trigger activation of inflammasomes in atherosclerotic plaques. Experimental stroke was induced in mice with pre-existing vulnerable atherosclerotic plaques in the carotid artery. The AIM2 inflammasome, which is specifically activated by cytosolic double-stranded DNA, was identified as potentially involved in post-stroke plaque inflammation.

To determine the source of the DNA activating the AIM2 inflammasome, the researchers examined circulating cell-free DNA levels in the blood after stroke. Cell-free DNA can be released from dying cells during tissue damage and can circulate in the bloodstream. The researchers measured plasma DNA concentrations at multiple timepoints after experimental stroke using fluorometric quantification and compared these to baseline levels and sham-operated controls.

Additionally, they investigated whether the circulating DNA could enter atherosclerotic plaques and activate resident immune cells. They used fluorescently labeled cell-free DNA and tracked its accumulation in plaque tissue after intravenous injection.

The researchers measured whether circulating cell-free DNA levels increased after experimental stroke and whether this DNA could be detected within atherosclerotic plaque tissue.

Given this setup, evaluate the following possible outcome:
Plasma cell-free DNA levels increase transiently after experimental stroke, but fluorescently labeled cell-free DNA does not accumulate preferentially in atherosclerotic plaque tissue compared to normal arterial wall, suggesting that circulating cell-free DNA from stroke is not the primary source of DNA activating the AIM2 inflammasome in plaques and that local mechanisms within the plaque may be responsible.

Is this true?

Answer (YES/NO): NO